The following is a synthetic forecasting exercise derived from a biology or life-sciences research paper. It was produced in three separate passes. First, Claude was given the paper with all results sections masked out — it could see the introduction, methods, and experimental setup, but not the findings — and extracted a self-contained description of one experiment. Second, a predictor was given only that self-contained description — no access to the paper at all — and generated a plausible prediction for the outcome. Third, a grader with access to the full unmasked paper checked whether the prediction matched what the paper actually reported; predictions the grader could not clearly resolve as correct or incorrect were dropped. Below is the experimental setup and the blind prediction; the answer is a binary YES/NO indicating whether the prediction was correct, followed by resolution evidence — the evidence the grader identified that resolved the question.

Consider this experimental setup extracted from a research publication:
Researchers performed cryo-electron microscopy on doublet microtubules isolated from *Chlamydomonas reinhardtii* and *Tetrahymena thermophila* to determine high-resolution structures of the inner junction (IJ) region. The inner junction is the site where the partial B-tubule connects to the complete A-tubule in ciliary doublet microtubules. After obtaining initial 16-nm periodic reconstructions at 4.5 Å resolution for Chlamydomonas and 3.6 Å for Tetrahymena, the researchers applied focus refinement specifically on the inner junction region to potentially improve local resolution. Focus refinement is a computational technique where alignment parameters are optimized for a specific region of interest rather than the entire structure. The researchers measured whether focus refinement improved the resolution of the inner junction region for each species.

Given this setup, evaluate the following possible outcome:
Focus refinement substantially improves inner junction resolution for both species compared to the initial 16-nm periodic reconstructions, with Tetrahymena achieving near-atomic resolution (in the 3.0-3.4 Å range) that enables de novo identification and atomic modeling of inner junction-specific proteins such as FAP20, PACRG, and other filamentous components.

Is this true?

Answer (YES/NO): NO